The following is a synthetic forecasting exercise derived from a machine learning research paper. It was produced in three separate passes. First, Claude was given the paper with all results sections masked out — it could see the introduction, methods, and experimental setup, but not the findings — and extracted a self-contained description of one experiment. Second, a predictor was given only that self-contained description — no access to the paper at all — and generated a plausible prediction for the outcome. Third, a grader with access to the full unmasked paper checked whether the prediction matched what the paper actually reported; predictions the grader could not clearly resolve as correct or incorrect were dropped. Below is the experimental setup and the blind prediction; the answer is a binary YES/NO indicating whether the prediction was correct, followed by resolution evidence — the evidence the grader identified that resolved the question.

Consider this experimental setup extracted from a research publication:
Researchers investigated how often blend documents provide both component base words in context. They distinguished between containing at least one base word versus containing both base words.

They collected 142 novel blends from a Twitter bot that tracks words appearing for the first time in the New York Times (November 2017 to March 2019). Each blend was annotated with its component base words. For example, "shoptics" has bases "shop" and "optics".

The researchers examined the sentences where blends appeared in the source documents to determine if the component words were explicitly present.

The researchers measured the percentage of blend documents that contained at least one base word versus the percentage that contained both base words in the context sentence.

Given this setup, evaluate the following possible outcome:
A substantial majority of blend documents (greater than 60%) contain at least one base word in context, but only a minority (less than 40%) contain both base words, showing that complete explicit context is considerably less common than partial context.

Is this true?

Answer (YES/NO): NO